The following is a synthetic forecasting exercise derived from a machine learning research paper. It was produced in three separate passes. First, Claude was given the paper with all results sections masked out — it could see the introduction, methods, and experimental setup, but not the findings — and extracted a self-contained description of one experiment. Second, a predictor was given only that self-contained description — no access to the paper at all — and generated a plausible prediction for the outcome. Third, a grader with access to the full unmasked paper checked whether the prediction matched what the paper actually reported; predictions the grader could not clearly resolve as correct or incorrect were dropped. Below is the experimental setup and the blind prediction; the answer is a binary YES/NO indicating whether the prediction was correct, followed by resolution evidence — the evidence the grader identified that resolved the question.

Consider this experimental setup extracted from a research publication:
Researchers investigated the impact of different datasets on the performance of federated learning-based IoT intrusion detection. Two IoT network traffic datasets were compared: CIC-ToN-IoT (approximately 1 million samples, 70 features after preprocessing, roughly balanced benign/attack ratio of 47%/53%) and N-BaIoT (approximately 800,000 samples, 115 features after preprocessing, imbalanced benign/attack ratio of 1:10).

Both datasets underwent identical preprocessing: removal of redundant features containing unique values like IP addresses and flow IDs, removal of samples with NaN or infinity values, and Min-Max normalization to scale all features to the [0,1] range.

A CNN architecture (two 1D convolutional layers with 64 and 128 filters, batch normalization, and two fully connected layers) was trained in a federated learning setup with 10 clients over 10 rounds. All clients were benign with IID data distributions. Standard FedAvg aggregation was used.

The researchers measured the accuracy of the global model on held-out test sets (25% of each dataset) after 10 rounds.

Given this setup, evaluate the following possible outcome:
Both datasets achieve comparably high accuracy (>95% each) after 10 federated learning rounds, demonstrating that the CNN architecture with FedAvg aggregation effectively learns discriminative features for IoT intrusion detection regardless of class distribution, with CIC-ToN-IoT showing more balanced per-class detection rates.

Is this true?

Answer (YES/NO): NO